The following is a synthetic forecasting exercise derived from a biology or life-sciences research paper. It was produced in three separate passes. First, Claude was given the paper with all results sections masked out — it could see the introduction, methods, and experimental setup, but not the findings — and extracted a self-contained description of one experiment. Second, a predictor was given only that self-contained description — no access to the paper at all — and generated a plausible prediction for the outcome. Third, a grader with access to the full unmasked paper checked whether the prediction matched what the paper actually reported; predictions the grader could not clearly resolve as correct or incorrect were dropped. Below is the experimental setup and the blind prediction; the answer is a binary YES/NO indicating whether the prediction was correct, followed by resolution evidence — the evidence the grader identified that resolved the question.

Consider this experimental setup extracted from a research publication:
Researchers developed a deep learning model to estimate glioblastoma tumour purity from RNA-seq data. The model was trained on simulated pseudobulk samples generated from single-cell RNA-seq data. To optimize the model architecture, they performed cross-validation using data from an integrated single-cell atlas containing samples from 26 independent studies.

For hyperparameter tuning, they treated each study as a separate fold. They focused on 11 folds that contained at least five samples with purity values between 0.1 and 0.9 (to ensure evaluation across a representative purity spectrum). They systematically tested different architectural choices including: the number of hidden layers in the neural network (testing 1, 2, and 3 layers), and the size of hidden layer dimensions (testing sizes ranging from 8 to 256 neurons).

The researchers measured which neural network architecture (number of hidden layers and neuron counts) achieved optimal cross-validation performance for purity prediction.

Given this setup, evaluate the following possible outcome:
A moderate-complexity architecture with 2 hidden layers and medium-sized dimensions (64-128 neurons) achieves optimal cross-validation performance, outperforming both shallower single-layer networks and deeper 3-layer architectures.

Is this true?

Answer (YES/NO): NO